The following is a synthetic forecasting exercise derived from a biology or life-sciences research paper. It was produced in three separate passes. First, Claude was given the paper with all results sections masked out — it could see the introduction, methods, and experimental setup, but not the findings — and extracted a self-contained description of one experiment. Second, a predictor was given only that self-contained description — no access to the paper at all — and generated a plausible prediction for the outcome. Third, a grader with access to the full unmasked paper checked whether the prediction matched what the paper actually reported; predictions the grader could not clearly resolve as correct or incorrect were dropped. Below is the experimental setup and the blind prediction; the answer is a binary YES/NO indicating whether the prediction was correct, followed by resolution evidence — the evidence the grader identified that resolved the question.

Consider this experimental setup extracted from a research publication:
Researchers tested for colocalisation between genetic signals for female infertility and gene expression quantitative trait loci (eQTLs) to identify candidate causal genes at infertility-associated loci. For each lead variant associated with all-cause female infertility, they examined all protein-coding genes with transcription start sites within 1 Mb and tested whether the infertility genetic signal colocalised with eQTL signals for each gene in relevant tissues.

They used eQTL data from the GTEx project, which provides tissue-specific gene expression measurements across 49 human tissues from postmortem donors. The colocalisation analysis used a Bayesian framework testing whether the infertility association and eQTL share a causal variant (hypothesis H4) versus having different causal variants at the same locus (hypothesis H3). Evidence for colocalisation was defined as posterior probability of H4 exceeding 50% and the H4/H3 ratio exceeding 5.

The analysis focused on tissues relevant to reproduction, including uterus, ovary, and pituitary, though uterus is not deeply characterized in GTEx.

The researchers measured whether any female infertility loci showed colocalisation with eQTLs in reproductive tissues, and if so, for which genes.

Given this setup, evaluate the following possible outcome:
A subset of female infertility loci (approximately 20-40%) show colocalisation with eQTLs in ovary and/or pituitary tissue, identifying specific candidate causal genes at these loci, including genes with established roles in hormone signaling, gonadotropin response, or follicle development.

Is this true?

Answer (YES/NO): NO